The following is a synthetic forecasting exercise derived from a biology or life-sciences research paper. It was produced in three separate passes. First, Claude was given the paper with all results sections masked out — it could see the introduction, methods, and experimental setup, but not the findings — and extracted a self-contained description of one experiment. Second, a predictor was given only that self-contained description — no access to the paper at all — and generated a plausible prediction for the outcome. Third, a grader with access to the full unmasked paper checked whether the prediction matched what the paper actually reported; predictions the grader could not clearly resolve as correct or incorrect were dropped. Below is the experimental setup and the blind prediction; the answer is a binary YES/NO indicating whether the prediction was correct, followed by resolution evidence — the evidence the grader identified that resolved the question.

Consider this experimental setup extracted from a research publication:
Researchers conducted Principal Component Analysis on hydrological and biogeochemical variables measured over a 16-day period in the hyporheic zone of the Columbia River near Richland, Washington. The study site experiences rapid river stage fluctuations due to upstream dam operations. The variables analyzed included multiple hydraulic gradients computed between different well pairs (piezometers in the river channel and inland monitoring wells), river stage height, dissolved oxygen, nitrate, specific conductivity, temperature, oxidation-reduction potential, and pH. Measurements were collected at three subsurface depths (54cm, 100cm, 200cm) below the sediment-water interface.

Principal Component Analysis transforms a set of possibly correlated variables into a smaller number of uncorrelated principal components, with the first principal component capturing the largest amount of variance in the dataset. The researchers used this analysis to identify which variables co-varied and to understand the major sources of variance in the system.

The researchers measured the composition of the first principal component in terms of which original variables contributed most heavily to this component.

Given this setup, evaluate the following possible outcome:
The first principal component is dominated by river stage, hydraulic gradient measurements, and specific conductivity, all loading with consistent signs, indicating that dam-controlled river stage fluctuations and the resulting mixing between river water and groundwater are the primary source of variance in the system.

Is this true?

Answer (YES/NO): NO